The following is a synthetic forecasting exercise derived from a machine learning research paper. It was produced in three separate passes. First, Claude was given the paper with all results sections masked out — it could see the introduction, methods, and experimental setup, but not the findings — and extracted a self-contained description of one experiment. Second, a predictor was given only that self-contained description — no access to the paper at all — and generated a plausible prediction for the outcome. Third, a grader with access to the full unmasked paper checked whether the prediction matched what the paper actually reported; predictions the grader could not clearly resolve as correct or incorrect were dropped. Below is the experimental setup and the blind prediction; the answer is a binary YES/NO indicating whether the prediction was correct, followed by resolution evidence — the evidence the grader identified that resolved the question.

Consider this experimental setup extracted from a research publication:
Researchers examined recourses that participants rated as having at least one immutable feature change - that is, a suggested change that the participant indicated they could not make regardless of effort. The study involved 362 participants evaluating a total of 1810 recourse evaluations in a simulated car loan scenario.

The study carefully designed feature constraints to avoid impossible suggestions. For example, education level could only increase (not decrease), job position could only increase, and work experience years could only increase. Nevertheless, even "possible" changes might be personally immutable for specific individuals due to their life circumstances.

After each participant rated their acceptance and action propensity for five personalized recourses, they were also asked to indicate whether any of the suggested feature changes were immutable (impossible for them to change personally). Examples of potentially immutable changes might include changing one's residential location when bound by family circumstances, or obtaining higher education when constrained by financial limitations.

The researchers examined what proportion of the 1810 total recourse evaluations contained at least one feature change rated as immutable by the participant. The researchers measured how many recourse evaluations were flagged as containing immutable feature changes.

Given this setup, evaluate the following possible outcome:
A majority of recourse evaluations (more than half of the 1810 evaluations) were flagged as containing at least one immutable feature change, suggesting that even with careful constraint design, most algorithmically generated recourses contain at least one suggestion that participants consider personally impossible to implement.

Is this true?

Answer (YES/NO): NO